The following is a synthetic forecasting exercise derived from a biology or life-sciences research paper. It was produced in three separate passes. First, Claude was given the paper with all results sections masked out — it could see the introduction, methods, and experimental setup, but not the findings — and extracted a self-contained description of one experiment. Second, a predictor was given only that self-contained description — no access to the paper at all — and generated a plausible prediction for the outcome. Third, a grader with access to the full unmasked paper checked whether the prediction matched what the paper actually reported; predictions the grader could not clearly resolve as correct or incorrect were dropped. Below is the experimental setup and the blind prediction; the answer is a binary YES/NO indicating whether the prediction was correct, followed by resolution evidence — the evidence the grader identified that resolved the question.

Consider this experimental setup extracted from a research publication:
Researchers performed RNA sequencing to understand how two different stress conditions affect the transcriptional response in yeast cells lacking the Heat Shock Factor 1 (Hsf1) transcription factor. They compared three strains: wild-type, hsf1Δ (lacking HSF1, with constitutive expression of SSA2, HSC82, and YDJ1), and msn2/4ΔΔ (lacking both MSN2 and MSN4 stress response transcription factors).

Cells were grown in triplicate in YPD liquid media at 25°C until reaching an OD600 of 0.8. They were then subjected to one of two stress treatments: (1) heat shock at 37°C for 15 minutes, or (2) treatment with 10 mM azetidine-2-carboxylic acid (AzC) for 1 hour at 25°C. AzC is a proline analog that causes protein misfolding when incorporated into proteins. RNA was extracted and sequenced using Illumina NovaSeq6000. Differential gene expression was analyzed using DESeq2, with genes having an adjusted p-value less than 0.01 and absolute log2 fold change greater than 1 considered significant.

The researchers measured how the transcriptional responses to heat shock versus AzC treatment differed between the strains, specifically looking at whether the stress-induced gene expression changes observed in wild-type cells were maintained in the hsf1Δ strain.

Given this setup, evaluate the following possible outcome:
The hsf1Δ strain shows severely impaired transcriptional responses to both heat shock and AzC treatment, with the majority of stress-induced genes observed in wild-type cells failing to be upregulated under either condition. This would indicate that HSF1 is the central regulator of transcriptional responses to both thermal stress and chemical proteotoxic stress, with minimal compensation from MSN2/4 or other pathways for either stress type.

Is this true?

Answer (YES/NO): NO